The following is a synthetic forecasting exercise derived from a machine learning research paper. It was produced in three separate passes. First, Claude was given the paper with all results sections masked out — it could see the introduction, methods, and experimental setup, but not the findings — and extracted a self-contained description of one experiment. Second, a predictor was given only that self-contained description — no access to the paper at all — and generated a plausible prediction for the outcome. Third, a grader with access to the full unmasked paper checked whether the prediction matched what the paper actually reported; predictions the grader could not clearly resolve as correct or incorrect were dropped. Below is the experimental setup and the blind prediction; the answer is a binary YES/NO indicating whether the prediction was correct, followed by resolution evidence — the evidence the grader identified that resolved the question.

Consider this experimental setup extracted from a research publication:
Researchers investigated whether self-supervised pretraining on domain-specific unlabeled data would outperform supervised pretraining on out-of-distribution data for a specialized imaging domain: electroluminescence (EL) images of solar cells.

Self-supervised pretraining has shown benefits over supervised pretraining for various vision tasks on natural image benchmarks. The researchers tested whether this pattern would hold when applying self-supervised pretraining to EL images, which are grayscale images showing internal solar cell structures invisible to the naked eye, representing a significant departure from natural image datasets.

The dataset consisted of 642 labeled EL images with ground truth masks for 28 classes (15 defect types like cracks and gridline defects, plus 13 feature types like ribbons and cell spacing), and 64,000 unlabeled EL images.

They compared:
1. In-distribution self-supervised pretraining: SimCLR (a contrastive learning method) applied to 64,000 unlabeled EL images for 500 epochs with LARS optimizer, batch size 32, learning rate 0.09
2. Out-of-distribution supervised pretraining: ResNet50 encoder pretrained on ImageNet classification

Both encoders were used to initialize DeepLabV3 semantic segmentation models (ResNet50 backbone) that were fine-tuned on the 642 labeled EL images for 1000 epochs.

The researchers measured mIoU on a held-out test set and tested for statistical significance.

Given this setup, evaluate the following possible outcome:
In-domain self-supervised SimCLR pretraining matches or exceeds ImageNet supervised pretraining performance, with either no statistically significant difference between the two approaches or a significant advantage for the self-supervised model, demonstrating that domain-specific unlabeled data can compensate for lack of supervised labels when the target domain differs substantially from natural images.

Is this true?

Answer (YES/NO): YES